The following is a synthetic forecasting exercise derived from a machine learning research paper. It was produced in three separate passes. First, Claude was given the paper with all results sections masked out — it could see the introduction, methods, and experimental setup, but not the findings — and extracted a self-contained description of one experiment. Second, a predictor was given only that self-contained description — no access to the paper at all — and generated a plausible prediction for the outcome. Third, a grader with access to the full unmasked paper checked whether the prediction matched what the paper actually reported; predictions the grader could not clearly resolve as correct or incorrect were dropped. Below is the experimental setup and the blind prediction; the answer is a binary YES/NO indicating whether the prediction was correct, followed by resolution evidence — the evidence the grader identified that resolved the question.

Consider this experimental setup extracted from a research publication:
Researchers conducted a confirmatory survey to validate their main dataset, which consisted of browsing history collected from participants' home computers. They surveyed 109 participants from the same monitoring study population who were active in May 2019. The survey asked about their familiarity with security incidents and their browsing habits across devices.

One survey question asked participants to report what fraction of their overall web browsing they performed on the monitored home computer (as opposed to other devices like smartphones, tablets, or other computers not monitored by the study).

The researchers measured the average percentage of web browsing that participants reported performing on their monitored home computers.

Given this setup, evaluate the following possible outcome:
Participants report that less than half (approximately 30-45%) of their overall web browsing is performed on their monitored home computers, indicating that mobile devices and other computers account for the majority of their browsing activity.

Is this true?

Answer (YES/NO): NO